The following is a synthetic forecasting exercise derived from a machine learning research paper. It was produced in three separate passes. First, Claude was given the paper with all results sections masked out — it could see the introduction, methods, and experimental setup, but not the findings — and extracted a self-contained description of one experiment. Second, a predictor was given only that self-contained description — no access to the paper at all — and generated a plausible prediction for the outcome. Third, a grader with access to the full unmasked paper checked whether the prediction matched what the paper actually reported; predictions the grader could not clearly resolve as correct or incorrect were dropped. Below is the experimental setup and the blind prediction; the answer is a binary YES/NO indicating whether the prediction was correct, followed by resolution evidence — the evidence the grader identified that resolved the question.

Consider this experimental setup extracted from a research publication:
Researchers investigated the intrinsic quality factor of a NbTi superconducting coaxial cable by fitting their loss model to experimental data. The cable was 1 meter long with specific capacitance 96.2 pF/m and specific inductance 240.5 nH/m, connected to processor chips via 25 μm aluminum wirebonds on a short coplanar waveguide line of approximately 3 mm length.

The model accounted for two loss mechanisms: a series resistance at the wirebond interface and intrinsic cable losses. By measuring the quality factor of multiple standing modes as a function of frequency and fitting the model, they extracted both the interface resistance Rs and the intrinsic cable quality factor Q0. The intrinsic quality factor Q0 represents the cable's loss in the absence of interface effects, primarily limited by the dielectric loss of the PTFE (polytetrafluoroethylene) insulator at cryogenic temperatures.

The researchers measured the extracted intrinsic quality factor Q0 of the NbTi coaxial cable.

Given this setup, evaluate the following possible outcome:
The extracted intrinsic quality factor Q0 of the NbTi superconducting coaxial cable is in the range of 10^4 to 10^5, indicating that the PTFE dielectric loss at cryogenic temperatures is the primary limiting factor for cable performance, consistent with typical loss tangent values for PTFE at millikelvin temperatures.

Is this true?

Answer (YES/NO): YES